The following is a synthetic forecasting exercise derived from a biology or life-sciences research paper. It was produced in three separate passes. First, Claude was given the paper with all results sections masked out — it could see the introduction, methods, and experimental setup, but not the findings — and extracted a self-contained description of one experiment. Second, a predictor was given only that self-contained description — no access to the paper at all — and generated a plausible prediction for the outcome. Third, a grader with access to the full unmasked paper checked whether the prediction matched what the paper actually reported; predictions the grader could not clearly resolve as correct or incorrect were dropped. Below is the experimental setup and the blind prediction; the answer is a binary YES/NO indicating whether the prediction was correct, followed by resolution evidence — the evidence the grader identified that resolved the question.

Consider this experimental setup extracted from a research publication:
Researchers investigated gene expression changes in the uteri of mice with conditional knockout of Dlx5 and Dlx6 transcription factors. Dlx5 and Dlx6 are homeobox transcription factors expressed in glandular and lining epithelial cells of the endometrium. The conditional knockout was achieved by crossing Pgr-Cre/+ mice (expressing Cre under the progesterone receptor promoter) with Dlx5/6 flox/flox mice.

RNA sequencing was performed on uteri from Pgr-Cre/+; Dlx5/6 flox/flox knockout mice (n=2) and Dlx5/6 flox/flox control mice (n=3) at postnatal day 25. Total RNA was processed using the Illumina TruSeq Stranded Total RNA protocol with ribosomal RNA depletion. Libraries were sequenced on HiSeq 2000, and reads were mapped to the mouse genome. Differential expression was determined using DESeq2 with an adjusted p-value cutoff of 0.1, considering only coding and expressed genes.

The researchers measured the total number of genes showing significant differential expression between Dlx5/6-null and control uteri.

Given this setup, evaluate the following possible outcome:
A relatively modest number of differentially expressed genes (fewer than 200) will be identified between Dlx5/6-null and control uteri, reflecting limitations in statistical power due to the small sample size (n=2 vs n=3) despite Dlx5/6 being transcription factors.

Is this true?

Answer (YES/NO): NO